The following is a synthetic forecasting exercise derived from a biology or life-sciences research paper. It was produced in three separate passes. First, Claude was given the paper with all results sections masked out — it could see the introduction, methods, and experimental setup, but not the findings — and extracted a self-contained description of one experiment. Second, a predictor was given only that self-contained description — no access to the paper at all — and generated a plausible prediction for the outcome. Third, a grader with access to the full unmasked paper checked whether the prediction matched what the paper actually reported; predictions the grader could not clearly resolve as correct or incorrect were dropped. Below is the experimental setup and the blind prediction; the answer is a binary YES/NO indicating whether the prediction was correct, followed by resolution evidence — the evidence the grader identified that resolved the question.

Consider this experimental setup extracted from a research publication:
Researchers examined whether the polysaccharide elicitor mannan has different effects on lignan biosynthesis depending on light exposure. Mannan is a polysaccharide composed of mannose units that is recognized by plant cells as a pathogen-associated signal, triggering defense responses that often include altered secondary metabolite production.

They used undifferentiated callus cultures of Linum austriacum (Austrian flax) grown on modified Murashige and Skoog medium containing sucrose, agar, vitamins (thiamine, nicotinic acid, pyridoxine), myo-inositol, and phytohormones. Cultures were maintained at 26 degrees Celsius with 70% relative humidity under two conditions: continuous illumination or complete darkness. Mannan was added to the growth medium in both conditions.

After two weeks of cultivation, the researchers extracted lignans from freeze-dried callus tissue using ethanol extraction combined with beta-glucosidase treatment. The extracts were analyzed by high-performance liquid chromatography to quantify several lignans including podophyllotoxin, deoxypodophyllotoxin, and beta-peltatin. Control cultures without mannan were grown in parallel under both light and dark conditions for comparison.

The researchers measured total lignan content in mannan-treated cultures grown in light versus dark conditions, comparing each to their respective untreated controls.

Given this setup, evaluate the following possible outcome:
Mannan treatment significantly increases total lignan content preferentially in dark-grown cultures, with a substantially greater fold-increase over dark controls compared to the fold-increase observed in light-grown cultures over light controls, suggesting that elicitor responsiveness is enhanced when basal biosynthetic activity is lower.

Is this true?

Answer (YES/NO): NO